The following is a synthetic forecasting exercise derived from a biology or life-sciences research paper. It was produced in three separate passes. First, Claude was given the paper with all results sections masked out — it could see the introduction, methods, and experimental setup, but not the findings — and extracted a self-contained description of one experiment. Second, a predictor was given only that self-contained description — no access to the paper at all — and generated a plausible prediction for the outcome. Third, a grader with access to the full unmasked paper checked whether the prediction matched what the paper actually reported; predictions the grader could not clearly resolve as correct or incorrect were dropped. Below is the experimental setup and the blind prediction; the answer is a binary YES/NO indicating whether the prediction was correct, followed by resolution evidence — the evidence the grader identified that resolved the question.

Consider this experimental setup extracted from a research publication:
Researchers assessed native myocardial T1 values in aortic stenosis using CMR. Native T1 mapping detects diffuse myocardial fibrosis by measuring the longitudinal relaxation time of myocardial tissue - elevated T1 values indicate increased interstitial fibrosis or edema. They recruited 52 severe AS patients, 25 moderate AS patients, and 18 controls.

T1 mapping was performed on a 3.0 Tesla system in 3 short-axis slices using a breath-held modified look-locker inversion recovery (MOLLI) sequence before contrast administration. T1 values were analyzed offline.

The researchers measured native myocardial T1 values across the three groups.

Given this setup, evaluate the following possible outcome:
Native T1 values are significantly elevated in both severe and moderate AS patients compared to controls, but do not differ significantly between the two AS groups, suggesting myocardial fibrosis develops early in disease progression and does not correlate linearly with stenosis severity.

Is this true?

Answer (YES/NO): NO